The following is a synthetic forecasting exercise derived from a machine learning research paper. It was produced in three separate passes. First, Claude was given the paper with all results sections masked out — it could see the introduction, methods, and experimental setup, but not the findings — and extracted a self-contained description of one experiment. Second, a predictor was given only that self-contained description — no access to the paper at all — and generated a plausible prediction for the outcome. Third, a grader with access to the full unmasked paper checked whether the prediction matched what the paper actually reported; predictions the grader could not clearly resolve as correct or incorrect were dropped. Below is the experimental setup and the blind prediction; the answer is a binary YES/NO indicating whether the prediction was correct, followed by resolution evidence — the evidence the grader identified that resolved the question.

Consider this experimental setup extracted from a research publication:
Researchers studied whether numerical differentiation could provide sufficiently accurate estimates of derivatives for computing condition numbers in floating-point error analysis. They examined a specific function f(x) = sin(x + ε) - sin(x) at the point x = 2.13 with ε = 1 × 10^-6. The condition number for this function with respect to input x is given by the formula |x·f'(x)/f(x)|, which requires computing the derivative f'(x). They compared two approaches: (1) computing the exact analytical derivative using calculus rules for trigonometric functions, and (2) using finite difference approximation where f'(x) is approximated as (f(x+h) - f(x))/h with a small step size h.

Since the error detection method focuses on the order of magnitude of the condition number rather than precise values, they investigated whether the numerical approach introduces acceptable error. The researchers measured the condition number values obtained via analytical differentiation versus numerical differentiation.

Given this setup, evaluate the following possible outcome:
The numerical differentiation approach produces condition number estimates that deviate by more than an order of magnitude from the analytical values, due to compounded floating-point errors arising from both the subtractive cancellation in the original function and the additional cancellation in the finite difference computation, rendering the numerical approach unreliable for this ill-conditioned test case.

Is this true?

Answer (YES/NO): NO